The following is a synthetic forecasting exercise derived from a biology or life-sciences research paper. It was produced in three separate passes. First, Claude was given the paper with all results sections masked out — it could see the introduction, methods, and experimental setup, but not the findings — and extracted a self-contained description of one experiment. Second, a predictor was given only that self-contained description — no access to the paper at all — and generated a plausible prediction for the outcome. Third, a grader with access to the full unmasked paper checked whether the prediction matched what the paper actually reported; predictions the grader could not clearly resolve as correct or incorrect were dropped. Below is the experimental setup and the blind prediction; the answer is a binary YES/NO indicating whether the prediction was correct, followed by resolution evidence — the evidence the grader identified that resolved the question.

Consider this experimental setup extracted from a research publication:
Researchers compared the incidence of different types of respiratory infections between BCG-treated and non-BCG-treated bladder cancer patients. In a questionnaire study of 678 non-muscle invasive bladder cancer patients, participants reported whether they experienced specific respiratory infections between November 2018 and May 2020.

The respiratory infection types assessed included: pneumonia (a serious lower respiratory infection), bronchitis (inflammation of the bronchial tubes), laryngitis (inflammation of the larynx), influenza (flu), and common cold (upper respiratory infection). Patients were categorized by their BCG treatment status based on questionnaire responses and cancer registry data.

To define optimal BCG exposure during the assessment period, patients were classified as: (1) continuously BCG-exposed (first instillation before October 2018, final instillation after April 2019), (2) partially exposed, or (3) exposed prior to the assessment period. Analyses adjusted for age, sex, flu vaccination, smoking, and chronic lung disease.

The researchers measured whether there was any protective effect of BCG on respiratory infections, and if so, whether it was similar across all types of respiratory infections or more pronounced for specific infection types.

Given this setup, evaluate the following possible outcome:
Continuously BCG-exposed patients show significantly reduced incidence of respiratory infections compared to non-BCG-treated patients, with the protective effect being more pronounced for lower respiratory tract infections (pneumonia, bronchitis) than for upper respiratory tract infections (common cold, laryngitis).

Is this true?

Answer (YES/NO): NO